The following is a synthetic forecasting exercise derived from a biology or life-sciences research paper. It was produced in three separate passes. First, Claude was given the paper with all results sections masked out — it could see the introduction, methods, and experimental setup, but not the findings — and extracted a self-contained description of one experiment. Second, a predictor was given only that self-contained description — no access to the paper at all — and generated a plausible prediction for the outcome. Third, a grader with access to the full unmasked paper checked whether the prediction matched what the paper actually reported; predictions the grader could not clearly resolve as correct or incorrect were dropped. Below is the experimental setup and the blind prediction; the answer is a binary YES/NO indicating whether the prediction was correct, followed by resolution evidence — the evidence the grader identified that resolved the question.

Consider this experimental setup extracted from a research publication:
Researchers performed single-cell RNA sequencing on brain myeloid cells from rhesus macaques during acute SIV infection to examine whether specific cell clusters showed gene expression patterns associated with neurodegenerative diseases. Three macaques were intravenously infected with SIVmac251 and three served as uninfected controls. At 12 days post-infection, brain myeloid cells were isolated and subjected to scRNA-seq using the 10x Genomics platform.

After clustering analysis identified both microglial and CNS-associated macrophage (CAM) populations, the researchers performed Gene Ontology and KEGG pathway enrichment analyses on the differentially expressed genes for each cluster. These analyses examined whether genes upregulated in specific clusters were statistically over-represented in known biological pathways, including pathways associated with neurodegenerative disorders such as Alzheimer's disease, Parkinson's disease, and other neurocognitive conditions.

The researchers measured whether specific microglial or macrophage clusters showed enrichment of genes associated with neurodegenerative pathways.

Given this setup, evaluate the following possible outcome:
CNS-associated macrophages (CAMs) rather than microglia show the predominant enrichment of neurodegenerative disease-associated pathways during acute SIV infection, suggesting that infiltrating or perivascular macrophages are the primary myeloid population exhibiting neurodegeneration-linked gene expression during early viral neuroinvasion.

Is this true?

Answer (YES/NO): NO